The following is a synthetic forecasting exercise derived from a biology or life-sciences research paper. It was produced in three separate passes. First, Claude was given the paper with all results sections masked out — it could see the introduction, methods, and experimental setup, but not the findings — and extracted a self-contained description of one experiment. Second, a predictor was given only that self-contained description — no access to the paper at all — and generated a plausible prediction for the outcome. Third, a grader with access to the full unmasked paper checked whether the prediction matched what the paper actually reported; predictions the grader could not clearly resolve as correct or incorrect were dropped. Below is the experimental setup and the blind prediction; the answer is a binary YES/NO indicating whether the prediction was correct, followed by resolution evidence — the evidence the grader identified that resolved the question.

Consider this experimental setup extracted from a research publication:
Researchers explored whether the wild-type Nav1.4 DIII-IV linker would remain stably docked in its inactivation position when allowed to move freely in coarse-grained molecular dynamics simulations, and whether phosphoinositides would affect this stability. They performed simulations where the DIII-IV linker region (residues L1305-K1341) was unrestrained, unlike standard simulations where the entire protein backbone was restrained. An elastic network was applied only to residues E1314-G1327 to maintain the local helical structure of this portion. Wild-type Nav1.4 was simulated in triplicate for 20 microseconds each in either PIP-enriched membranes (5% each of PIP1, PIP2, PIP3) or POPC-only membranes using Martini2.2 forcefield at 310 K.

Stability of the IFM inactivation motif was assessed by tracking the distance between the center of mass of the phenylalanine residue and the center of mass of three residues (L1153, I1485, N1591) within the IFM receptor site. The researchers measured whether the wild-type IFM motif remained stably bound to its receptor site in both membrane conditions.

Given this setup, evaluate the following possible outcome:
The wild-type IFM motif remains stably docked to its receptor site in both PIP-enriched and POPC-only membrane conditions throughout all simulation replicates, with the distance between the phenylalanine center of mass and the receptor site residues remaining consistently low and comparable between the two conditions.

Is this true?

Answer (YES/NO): NO